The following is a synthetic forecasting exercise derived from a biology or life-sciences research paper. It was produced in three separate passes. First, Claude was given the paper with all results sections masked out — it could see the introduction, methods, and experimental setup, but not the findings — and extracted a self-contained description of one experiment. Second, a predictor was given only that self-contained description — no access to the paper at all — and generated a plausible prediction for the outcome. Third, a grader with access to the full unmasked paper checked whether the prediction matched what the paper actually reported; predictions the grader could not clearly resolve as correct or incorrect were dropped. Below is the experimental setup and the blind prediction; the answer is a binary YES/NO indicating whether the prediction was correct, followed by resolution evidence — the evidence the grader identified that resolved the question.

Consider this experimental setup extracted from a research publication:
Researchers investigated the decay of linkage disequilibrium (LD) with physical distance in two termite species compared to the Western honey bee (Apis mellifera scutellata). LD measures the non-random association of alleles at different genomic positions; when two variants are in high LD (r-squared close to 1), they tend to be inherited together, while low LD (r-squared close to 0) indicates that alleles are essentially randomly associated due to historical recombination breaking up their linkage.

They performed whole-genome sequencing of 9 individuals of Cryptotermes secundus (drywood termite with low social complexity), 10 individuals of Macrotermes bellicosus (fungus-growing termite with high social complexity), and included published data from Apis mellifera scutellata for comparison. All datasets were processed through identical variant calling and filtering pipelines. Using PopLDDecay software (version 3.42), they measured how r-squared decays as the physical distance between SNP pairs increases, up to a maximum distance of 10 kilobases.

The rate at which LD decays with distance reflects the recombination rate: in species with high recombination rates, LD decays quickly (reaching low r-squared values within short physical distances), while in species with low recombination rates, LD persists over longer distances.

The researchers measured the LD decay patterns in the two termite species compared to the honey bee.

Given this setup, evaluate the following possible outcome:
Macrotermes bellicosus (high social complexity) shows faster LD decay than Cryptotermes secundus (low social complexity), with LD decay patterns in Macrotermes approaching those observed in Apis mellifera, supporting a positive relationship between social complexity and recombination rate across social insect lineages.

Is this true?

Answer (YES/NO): NO